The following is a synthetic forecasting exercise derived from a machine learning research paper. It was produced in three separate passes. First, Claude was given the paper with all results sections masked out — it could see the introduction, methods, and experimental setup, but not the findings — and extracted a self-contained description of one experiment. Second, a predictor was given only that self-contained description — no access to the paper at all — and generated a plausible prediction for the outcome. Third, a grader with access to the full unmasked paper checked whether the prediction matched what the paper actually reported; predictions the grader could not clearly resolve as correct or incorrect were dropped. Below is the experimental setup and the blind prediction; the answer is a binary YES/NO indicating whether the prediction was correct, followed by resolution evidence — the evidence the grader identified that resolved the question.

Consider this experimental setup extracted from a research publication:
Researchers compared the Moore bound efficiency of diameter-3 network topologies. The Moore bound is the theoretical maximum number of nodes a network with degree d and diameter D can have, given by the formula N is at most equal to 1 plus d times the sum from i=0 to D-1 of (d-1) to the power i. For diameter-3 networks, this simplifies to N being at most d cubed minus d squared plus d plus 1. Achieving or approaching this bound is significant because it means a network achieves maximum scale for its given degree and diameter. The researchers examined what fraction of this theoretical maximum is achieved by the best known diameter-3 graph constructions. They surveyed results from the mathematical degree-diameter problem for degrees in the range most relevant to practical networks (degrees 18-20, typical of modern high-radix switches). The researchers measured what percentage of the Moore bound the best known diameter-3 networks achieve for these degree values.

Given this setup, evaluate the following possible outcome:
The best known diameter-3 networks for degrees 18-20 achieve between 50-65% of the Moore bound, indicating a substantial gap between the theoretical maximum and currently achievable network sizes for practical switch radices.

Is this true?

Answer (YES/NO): NO